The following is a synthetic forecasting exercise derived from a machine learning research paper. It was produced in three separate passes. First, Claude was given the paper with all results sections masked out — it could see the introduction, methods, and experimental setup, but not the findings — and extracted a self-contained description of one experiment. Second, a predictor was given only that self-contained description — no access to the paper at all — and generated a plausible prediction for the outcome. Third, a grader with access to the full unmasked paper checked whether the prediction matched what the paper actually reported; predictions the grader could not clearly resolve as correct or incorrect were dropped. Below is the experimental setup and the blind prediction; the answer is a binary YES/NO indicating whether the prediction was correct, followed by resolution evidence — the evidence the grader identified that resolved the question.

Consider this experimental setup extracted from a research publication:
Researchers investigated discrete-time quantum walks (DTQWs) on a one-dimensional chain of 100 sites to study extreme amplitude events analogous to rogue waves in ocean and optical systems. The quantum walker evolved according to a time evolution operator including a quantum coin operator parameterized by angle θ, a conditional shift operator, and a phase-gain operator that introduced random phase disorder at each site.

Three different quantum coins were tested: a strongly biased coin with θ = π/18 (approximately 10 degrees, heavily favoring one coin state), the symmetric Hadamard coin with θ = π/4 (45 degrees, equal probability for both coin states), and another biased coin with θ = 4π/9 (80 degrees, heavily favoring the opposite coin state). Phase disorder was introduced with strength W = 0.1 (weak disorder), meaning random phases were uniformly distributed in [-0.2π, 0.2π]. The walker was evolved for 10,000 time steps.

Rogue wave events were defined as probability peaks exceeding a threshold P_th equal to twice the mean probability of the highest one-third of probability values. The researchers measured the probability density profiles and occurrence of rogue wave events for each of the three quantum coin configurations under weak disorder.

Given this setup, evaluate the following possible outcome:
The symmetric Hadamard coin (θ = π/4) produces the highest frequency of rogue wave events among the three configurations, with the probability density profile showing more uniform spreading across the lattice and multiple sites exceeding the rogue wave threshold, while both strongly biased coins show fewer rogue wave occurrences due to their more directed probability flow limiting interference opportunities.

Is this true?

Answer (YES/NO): YES